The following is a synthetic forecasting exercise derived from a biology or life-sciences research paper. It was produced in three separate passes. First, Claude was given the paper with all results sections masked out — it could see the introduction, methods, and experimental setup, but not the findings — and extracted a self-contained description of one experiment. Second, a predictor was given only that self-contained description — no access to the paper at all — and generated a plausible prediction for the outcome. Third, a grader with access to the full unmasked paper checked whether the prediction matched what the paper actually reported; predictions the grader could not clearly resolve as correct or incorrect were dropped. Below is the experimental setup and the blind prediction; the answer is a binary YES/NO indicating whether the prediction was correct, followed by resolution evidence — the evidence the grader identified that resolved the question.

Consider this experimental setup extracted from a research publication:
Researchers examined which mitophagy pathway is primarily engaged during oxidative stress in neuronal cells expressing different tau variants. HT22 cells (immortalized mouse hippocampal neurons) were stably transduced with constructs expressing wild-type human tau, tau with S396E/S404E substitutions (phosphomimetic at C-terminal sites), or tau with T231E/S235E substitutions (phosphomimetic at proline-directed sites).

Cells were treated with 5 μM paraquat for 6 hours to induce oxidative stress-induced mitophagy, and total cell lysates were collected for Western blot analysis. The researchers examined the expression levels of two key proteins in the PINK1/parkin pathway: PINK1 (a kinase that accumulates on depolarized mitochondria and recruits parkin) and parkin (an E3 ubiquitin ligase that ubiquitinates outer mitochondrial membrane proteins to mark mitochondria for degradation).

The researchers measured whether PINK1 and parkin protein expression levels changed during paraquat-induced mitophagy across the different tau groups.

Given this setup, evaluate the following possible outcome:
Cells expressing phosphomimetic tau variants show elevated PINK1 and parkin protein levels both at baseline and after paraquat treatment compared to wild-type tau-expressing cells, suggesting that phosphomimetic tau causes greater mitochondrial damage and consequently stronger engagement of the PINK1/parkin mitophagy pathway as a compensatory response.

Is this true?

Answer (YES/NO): NO